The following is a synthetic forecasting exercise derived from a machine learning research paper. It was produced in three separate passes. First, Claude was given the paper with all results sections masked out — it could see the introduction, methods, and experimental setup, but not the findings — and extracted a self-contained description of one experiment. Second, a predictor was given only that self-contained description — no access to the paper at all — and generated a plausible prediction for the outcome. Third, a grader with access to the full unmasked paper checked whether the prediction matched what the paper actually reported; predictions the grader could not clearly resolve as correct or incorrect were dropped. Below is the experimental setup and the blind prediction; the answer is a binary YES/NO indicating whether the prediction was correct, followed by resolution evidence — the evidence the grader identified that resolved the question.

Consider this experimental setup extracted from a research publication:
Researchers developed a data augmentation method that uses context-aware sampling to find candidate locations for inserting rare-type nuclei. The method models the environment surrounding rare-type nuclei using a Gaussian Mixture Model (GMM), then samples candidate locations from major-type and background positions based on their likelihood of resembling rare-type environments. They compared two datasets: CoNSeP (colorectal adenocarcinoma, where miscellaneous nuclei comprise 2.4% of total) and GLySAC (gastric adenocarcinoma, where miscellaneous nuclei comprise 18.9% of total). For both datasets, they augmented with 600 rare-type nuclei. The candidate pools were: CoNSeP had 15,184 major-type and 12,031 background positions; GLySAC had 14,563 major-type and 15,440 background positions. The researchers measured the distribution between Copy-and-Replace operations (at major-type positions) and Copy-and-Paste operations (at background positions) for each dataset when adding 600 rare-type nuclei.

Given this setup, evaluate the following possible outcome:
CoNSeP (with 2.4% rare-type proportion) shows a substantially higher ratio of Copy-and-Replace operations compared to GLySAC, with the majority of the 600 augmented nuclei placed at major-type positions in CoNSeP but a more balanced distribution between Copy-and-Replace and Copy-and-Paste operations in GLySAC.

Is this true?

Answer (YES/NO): NO